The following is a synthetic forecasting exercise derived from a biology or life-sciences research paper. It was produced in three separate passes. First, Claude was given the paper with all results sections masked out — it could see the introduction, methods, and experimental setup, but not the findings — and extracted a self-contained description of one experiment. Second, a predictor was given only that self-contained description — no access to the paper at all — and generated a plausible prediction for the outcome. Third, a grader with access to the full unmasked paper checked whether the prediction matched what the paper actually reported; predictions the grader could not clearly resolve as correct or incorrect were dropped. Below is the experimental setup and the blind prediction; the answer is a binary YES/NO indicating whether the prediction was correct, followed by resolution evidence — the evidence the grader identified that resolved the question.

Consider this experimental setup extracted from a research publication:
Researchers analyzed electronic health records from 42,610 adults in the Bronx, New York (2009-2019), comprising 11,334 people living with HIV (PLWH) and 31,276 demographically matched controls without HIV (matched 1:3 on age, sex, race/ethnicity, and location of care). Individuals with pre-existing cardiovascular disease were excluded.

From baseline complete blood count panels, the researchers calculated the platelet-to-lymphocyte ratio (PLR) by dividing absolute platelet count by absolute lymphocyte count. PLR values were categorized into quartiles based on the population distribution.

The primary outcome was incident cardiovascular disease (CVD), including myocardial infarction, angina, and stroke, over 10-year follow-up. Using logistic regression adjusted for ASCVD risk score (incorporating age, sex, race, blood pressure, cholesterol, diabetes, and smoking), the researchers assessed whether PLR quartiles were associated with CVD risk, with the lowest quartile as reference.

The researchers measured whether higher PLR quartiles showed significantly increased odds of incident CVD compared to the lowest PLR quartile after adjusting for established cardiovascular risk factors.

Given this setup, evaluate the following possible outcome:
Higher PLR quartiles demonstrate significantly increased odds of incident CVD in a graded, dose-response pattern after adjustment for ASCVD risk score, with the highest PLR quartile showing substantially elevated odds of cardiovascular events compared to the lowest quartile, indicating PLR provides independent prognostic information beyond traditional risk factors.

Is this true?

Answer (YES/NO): NO